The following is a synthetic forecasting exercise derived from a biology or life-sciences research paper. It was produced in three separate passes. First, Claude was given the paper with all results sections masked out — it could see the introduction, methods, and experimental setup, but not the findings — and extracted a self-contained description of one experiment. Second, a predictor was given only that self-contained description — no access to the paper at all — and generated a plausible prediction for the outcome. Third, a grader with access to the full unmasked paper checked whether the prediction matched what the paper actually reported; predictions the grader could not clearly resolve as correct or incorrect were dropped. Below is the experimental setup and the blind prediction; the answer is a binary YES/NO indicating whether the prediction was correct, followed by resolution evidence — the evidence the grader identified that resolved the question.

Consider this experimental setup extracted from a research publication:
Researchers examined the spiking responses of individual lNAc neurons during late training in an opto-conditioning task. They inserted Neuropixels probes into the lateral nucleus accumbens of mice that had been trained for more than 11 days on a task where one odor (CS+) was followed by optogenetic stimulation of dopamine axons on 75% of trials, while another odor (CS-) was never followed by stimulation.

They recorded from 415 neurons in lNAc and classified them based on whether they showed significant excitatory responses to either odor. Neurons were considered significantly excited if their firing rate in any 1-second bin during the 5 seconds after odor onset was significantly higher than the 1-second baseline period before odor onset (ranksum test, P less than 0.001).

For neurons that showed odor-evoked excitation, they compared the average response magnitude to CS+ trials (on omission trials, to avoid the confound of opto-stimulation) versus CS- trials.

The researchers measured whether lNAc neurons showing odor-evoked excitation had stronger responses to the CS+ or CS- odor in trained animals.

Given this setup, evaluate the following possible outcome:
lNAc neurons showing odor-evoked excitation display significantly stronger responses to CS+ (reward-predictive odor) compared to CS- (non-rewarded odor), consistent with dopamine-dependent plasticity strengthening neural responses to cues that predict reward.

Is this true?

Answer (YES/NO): YES